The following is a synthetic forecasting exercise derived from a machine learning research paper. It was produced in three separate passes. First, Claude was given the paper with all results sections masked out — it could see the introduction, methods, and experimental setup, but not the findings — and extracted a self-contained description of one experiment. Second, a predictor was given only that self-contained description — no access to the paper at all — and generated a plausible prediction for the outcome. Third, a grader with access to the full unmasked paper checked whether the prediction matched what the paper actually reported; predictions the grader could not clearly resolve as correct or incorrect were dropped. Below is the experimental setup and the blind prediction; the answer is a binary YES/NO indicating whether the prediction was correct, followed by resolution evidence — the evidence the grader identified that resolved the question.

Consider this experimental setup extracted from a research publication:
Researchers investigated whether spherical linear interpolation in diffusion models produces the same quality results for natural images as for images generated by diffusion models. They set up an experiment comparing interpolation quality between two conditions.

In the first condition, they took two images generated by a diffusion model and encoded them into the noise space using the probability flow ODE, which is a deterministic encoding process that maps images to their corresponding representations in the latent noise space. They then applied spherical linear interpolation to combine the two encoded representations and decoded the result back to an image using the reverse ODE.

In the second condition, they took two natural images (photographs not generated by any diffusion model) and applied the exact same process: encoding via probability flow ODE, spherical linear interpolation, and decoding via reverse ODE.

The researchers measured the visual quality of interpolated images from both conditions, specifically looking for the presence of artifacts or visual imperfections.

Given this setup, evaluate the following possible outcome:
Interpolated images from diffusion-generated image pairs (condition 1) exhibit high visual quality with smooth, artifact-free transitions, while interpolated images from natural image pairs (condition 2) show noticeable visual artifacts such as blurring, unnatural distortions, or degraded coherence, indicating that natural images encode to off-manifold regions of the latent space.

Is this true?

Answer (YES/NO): YES